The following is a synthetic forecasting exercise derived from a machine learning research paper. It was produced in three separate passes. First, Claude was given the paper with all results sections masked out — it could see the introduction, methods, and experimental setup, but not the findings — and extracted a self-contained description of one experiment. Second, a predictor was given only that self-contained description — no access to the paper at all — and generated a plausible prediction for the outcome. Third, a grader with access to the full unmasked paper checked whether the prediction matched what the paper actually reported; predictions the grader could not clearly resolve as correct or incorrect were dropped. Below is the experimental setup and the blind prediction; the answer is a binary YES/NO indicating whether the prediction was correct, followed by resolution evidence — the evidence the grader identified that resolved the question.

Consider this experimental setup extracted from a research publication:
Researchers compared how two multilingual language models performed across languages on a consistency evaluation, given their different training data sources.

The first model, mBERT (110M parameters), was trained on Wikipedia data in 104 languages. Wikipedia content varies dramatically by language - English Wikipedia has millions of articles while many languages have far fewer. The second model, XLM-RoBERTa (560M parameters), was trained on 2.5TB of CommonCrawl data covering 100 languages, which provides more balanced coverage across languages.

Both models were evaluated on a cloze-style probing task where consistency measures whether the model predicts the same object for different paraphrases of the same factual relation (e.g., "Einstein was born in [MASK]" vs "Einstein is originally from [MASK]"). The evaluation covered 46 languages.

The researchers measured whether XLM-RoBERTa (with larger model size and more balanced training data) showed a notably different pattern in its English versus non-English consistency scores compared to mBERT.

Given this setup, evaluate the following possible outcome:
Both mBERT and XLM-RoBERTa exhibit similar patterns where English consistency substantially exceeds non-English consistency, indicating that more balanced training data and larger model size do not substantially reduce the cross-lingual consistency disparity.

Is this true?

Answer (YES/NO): YES